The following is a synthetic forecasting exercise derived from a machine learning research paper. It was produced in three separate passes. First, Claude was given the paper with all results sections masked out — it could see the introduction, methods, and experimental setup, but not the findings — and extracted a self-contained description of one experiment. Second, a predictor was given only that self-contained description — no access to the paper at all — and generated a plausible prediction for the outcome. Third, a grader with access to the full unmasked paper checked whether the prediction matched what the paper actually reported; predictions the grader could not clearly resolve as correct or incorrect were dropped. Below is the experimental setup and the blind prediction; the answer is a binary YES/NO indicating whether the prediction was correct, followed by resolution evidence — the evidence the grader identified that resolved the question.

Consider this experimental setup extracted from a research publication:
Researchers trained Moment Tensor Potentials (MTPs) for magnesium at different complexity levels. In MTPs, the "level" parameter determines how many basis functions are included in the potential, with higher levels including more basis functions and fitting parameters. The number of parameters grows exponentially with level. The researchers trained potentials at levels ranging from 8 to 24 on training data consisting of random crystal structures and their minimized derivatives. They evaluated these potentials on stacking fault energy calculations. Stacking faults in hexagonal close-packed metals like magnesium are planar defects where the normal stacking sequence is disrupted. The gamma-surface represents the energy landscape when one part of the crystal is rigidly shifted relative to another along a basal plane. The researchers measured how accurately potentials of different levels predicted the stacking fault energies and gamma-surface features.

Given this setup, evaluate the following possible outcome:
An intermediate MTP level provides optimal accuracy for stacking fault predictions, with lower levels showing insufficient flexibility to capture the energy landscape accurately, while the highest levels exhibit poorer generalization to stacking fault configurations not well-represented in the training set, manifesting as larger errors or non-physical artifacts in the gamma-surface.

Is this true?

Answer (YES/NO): NO